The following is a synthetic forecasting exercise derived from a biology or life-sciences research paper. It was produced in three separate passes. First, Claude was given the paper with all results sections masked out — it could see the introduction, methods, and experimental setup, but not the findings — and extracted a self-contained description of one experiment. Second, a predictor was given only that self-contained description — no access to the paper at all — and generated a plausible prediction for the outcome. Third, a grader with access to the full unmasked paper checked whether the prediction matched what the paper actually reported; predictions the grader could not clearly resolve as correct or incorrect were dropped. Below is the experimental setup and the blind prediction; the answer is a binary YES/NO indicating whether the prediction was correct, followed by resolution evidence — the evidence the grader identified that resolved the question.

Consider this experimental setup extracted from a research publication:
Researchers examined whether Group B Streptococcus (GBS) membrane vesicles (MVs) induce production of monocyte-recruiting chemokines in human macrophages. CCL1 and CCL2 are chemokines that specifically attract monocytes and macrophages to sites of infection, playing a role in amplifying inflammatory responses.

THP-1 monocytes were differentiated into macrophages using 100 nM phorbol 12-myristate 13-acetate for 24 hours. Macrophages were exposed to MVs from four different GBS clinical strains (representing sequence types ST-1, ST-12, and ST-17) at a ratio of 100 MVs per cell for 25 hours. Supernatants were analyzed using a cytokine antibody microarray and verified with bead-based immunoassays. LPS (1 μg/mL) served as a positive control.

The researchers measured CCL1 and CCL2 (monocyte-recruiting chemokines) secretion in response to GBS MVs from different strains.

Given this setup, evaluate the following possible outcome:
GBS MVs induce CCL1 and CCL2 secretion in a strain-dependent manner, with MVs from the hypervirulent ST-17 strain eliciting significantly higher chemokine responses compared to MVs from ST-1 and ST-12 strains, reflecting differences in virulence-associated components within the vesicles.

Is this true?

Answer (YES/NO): NO